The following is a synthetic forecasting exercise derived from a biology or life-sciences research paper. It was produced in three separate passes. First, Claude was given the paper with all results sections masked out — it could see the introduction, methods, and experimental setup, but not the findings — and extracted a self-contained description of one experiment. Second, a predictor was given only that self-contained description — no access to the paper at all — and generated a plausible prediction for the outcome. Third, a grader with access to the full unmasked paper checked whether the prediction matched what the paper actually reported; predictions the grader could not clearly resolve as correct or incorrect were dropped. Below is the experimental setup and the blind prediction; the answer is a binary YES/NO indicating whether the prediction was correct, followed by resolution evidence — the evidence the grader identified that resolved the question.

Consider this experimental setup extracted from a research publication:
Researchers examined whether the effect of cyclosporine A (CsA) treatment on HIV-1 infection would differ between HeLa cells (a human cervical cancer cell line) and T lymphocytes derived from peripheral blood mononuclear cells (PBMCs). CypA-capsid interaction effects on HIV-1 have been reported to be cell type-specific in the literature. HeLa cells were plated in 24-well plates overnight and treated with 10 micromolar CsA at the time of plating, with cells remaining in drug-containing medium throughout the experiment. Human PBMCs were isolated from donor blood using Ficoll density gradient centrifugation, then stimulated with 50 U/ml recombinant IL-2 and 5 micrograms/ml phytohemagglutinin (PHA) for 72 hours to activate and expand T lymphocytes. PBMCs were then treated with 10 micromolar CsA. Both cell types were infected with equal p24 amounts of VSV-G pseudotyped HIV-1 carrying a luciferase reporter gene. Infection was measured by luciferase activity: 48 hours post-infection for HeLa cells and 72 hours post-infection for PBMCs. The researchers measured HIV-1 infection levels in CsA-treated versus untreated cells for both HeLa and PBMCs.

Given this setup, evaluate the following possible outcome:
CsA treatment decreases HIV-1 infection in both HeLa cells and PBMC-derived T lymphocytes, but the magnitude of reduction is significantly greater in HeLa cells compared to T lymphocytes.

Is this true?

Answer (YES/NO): NO